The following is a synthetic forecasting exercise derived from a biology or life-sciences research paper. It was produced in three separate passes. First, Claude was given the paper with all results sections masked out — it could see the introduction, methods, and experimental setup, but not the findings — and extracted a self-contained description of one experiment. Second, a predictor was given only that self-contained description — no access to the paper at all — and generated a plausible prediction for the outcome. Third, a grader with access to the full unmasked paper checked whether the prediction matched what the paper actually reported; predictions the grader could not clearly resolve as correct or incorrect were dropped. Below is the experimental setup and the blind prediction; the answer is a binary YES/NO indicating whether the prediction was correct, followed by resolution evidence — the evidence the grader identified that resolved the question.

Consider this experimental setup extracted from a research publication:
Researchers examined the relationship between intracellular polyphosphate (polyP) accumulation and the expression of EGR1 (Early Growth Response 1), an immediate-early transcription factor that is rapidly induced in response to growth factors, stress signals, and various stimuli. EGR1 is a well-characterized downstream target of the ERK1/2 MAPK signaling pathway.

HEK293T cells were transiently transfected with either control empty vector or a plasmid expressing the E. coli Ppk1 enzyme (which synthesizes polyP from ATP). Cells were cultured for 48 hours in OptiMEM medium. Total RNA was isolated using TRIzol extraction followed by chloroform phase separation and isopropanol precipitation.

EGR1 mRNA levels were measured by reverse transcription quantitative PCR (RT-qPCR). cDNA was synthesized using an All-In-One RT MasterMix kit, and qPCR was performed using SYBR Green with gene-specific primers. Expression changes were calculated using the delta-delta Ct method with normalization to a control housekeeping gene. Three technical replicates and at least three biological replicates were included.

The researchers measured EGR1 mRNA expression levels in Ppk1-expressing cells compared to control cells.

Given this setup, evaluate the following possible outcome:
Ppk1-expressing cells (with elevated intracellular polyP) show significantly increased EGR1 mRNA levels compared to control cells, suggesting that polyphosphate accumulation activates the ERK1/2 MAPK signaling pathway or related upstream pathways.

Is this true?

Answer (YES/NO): YES